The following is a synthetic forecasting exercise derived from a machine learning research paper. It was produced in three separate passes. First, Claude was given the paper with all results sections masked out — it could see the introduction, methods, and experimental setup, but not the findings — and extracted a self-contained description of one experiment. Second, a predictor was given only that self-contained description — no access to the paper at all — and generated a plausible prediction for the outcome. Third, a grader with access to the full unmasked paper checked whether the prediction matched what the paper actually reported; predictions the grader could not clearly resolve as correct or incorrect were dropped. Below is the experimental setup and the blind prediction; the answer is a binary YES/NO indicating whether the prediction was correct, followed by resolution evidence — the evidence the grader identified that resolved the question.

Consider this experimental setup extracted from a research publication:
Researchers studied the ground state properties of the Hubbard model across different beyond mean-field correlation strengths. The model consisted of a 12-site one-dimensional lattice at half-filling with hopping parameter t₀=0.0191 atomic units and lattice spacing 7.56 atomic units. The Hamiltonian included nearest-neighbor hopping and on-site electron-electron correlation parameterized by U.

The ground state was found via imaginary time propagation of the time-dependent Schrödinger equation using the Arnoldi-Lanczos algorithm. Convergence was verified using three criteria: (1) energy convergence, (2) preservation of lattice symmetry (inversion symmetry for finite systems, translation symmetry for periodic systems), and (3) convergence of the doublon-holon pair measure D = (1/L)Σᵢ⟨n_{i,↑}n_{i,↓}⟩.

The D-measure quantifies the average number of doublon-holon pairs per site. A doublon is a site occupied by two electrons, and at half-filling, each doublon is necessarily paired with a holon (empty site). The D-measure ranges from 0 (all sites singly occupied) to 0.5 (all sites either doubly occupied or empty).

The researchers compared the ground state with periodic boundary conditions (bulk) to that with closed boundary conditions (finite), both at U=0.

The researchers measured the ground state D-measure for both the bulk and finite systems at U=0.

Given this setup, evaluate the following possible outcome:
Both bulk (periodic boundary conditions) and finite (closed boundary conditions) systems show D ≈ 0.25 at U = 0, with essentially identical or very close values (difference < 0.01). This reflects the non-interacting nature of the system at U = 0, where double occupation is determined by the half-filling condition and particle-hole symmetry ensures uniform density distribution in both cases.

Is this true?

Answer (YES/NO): YES